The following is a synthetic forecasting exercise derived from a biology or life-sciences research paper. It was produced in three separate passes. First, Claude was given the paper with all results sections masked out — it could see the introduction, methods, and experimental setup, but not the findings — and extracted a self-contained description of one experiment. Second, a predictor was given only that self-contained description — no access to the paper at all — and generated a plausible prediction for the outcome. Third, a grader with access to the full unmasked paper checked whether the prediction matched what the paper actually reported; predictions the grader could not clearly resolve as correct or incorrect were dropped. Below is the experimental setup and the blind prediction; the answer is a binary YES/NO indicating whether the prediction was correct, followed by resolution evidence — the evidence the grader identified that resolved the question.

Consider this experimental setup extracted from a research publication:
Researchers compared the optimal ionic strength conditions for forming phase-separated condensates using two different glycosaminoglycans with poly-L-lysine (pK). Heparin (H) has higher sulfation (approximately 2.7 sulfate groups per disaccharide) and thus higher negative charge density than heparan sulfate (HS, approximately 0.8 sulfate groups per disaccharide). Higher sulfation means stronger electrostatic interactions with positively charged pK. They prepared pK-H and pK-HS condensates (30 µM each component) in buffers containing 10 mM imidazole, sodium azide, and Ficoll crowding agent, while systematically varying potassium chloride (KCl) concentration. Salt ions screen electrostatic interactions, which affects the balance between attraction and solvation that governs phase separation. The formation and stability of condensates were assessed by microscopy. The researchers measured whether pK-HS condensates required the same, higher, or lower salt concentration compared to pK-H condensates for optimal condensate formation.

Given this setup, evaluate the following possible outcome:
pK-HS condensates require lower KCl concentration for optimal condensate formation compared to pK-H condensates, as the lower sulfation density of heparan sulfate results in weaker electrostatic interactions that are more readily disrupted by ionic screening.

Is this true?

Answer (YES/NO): YES